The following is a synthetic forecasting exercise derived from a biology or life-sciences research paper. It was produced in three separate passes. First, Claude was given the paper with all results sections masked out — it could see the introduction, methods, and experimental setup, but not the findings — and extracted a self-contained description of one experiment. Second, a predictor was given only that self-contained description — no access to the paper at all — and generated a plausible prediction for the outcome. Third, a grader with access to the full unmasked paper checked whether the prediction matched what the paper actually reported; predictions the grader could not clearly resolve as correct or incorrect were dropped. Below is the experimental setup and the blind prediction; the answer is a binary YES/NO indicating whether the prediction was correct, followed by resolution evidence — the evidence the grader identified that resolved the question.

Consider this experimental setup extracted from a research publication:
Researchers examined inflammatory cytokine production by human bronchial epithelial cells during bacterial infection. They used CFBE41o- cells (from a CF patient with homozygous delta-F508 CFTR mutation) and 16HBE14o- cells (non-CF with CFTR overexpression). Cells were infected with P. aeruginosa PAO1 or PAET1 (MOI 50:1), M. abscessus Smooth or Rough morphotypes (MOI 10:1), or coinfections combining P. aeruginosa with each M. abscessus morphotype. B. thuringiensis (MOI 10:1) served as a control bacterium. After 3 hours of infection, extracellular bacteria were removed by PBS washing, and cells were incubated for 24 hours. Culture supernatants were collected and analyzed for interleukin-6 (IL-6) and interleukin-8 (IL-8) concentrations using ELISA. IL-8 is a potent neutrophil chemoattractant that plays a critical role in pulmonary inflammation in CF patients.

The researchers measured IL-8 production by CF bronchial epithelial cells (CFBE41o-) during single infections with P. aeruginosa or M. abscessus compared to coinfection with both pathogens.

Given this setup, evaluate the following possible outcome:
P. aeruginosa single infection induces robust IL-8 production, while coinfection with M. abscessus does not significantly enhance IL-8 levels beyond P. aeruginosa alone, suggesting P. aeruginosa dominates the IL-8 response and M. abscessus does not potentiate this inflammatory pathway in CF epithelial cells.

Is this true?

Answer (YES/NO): NO